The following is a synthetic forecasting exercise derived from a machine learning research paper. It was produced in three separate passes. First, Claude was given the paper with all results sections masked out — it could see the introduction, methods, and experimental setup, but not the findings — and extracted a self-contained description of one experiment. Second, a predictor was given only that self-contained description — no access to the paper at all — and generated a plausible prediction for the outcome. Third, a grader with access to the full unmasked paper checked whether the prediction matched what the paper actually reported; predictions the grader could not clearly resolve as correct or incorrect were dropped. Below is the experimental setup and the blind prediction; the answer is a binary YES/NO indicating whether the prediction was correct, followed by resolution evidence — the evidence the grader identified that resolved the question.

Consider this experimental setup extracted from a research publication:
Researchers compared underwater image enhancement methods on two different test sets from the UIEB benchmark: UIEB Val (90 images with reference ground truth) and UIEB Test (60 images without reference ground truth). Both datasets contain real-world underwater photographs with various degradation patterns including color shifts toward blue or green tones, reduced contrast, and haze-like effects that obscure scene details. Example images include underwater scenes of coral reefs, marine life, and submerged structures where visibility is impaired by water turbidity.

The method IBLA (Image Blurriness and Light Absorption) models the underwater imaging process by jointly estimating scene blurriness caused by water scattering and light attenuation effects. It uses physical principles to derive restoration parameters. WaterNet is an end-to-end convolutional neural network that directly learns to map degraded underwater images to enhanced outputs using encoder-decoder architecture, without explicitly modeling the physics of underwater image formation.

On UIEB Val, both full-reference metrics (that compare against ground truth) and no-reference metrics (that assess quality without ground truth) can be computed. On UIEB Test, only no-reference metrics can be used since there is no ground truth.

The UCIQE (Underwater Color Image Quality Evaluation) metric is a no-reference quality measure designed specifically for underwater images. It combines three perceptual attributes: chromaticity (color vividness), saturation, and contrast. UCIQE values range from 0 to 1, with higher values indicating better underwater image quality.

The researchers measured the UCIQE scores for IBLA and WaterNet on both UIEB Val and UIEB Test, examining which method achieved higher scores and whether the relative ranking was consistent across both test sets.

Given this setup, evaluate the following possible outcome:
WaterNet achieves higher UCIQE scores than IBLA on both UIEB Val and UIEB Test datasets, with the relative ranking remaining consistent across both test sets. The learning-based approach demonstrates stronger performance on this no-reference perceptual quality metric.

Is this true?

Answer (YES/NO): NO